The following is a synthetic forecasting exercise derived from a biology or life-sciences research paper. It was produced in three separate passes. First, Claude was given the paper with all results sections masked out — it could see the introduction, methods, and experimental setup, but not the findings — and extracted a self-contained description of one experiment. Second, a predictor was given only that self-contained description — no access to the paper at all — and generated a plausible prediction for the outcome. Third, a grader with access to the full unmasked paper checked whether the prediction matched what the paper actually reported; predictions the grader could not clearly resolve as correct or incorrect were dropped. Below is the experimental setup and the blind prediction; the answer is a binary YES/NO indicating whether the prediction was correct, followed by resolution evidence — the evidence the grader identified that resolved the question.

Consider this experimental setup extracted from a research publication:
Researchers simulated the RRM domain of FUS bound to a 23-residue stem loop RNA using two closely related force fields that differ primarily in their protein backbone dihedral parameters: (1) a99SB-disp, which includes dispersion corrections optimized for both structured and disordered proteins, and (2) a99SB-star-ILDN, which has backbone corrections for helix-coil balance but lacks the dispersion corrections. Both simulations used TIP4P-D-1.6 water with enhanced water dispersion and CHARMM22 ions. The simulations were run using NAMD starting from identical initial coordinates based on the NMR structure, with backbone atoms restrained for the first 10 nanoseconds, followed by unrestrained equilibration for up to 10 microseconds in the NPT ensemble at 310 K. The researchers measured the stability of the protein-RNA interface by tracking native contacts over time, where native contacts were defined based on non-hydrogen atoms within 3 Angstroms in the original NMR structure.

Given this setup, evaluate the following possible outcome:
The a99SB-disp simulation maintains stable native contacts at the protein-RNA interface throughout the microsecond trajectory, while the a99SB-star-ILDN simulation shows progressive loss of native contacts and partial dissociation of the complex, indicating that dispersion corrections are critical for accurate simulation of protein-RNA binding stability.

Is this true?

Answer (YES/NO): NO